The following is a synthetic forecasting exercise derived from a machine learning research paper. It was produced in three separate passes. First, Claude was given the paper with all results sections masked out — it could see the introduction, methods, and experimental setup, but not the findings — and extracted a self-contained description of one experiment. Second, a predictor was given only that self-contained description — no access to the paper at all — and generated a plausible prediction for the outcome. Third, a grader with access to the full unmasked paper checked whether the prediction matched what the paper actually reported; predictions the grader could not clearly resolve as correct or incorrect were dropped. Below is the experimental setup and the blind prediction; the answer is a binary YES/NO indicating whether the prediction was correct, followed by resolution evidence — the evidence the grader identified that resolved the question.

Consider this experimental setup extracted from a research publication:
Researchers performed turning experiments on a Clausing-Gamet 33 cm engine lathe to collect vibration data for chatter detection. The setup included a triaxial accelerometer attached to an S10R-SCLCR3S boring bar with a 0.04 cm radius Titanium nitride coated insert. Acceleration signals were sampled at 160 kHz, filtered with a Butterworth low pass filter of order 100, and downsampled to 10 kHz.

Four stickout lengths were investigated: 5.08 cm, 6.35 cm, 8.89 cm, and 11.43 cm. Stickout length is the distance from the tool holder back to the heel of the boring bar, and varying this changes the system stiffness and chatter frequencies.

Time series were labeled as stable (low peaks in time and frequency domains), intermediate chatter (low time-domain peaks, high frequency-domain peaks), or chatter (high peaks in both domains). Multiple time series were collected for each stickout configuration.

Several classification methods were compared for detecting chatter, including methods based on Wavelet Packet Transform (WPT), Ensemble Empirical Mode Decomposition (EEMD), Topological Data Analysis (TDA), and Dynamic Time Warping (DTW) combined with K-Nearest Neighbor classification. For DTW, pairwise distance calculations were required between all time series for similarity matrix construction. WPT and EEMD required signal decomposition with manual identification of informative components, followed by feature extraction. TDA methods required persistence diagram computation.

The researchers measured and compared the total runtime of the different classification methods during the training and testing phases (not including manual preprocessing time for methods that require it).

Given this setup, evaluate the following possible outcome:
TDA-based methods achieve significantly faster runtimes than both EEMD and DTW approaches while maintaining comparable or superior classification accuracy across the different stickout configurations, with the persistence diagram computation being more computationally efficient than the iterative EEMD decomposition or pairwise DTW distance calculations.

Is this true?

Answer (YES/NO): NO